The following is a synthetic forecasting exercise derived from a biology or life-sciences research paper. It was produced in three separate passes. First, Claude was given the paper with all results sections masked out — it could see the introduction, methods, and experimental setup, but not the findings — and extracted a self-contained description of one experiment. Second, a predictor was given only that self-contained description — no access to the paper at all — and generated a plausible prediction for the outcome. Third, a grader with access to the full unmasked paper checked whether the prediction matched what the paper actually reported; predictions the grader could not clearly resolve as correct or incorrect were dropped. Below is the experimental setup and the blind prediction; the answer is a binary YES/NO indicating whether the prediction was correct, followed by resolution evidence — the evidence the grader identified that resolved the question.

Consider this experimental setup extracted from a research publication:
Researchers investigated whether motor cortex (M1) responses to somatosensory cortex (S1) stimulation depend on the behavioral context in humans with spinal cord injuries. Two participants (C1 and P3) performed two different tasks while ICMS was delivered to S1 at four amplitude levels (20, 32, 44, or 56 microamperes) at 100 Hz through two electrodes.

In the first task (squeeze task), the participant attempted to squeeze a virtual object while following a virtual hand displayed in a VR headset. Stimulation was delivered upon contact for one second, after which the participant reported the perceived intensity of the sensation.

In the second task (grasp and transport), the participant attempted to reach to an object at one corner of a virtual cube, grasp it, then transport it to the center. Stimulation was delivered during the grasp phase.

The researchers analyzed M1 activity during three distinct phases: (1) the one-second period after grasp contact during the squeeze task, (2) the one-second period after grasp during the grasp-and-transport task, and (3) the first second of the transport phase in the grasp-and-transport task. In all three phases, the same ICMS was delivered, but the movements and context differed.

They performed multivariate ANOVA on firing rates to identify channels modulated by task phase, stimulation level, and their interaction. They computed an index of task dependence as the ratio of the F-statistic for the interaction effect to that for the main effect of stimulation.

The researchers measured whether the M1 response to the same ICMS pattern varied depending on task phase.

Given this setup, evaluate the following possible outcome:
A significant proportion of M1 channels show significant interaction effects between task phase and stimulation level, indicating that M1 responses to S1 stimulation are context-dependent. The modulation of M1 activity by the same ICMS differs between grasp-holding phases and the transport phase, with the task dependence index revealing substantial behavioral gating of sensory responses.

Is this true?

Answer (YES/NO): YES